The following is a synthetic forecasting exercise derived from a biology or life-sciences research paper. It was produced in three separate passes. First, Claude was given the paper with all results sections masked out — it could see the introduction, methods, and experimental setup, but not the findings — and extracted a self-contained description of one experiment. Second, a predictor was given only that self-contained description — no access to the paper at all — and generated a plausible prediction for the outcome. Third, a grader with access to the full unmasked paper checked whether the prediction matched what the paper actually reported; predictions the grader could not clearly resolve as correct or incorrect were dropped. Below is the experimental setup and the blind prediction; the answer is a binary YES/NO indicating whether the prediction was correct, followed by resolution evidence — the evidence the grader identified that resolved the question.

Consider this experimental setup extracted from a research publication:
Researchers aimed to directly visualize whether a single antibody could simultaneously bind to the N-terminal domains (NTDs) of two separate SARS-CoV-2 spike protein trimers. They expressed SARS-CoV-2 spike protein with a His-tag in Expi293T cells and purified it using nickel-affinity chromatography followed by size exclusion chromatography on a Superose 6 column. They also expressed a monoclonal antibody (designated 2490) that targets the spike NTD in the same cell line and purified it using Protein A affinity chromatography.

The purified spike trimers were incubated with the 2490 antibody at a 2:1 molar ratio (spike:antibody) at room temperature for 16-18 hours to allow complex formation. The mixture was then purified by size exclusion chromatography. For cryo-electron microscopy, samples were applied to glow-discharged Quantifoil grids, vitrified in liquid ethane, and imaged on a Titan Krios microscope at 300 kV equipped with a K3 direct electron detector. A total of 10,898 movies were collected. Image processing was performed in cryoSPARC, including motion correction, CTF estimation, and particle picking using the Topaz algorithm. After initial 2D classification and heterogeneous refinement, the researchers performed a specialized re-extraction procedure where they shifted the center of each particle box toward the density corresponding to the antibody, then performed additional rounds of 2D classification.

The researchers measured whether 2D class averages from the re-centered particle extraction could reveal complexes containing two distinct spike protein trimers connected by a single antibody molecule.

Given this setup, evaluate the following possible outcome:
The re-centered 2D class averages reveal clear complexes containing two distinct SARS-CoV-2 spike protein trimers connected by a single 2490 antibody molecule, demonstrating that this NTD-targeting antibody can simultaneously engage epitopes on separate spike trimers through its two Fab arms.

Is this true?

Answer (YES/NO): YES